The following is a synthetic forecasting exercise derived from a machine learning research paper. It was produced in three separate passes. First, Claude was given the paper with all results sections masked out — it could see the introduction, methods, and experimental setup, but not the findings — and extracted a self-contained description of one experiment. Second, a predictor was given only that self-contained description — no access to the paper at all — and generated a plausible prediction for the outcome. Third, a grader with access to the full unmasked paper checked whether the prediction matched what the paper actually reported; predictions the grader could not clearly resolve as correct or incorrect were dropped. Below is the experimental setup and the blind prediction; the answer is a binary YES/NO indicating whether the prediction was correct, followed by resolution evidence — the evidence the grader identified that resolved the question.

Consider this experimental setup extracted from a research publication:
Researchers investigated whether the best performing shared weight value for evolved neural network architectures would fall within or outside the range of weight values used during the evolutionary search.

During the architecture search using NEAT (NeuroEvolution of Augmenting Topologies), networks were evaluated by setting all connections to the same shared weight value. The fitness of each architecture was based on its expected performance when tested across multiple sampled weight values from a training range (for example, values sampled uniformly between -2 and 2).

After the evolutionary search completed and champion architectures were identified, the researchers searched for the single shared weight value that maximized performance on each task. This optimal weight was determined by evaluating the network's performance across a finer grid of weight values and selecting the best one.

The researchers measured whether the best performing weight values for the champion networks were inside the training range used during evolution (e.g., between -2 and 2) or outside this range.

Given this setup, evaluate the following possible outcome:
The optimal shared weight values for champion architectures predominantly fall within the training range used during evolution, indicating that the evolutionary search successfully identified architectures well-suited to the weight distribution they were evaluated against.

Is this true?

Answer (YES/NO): NO